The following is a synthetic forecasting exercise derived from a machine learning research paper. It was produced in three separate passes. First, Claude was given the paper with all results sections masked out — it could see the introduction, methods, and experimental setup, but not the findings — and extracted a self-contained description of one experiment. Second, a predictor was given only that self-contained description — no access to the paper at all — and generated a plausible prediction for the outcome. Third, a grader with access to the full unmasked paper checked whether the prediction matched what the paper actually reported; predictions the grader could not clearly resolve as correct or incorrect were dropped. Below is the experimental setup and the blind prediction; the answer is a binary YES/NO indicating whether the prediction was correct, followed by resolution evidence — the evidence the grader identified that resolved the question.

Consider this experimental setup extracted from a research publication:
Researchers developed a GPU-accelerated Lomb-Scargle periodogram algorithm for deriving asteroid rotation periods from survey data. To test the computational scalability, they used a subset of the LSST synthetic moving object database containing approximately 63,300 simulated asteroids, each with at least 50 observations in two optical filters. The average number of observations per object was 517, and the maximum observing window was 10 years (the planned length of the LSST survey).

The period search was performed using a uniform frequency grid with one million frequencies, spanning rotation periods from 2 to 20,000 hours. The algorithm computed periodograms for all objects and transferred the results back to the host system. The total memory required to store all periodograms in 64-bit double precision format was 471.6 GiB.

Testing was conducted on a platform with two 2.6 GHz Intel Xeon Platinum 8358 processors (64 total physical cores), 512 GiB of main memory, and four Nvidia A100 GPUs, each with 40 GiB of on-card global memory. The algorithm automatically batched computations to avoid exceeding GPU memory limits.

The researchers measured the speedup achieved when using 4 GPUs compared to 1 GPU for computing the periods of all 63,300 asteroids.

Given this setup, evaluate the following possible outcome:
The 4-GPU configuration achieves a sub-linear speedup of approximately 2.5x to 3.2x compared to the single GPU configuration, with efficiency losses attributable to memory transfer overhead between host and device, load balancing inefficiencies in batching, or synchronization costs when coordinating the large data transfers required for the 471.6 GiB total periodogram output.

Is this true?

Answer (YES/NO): NO